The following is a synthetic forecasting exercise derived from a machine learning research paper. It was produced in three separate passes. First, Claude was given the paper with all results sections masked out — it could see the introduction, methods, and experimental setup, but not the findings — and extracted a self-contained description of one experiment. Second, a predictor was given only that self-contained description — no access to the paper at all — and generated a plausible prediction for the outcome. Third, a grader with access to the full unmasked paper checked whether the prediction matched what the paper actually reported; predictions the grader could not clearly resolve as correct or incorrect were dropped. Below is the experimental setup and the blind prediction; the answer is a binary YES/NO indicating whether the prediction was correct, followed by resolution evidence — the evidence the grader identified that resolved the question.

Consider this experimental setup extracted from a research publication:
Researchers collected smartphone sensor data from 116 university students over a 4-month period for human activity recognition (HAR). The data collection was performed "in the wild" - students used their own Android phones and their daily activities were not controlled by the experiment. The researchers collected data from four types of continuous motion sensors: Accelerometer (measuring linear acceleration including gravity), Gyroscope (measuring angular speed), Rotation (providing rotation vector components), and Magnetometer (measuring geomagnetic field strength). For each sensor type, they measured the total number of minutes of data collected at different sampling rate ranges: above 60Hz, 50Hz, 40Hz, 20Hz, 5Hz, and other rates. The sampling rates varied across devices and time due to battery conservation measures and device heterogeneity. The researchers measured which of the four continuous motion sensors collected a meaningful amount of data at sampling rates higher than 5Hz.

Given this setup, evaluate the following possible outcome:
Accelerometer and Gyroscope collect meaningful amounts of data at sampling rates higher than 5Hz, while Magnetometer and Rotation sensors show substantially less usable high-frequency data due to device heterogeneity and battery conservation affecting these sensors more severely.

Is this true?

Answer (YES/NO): NO